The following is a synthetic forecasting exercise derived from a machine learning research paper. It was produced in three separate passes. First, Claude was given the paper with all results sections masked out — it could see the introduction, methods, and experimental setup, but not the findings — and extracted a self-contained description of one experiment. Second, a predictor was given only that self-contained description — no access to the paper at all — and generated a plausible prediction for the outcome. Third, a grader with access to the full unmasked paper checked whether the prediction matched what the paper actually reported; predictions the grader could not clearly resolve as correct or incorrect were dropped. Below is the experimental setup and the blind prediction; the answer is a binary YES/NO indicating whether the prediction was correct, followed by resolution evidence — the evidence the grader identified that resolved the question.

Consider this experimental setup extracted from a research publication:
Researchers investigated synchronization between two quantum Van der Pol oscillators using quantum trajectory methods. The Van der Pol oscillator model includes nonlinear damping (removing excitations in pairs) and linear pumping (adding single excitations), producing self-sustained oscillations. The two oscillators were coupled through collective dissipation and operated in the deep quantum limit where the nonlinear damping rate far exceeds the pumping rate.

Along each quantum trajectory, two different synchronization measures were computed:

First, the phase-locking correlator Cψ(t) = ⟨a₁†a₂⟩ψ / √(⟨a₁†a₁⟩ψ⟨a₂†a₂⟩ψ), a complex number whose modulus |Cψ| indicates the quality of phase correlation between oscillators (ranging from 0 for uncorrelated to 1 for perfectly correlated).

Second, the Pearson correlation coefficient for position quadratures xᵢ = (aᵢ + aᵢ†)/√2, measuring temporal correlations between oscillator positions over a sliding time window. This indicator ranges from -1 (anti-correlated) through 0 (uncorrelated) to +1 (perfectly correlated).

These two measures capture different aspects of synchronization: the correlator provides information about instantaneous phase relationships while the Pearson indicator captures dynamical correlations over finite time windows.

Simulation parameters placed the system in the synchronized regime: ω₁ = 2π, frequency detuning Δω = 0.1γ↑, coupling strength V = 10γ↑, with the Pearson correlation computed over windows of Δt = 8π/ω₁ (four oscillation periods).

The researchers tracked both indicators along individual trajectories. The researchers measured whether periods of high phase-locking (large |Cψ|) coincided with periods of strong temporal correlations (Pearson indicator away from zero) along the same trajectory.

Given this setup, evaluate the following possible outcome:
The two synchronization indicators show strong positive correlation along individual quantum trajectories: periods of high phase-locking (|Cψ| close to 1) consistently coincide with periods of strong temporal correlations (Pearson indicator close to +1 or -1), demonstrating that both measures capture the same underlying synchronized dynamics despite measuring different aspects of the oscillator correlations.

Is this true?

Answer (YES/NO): NO